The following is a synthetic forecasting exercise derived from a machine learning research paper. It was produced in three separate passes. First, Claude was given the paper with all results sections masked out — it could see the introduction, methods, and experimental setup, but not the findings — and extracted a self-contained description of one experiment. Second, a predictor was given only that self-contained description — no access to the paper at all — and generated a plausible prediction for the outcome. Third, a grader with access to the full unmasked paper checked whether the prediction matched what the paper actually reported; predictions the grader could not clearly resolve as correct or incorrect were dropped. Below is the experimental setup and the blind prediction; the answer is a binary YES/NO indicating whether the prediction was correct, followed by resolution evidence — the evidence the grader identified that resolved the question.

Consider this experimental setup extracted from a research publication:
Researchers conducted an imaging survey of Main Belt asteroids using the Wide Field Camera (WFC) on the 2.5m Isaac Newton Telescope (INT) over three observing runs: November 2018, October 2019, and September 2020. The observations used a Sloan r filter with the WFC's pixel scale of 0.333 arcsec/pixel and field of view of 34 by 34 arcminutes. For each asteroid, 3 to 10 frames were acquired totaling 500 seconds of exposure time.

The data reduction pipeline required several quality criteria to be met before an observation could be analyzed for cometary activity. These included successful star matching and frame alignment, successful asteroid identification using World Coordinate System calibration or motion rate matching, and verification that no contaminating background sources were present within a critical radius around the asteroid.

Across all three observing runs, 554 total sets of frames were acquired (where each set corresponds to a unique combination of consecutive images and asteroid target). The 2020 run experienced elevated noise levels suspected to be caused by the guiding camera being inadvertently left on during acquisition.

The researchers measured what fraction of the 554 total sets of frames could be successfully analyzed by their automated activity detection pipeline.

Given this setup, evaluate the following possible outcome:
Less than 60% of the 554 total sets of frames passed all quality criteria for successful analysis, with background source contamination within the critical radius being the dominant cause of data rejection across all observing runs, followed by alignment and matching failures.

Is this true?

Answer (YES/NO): NO